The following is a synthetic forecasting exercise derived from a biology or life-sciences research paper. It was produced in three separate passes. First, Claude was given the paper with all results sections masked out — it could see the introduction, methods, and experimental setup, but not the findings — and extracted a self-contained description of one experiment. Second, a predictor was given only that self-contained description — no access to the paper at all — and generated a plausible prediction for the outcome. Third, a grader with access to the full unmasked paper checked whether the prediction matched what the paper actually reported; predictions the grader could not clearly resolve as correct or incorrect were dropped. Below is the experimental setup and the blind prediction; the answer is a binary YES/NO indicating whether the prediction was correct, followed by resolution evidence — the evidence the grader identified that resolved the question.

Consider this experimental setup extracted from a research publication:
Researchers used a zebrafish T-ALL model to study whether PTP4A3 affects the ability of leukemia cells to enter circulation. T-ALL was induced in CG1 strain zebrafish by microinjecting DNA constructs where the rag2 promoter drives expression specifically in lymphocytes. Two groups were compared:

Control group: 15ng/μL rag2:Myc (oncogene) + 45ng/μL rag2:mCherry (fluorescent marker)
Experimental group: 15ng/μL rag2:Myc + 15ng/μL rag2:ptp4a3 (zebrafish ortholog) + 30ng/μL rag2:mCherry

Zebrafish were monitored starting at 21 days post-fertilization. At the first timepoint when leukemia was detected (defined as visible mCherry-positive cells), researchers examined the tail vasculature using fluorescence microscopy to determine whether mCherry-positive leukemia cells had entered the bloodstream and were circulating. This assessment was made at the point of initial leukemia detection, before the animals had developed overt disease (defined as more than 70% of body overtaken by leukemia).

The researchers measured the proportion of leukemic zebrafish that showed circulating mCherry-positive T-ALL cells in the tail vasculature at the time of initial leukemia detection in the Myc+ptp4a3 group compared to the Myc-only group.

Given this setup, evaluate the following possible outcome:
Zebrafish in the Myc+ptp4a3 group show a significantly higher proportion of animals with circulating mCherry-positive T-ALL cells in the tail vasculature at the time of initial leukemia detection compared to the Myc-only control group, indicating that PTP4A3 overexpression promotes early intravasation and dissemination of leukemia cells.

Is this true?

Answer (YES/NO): YES